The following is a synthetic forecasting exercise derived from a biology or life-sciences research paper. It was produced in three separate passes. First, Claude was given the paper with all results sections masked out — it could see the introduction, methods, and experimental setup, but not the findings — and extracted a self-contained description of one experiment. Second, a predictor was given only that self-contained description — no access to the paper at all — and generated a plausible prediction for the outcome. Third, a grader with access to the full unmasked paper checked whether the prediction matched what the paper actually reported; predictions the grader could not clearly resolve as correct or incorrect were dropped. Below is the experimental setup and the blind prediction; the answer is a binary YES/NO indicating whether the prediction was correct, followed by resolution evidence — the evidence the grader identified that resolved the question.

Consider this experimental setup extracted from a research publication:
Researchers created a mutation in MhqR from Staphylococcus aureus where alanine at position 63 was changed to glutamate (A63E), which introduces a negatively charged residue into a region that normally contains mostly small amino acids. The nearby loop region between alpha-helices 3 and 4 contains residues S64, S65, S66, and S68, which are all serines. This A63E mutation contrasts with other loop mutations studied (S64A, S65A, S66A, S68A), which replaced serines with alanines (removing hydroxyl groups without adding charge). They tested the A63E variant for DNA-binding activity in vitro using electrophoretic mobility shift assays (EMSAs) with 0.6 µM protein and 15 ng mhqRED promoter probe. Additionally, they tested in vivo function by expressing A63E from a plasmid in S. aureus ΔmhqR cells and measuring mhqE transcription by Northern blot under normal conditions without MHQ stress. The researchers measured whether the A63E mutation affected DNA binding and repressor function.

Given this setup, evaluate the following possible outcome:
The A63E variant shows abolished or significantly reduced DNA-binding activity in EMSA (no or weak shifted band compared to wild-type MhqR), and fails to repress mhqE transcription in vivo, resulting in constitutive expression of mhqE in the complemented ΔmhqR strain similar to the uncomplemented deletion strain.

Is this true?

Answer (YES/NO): NO